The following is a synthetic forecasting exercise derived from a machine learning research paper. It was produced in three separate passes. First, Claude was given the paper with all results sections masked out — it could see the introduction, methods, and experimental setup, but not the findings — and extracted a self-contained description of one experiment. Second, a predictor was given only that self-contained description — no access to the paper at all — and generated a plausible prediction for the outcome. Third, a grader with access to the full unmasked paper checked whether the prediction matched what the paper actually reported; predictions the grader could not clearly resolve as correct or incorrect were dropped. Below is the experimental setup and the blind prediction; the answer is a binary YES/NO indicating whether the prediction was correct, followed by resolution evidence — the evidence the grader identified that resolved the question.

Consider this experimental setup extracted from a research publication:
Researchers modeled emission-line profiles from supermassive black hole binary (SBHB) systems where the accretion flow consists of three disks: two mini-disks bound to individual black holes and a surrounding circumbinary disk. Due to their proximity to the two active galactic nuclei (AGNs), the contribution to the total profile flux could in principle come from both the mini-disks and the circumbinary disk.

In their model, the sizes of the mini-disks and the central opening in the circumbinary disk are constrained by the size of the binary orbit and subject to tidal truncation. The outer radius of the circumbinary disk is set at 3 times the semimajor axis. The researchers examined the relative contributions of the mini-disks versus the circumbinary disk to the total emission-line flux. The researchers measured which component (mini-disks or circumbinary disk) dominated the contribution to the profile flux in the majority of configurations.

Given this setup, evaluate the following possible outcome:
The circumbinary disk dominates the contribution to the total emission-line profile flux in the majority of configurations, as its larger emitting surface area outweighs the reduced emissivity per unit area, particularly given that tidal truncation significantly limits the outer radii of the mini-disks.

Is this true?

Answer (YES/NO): NO